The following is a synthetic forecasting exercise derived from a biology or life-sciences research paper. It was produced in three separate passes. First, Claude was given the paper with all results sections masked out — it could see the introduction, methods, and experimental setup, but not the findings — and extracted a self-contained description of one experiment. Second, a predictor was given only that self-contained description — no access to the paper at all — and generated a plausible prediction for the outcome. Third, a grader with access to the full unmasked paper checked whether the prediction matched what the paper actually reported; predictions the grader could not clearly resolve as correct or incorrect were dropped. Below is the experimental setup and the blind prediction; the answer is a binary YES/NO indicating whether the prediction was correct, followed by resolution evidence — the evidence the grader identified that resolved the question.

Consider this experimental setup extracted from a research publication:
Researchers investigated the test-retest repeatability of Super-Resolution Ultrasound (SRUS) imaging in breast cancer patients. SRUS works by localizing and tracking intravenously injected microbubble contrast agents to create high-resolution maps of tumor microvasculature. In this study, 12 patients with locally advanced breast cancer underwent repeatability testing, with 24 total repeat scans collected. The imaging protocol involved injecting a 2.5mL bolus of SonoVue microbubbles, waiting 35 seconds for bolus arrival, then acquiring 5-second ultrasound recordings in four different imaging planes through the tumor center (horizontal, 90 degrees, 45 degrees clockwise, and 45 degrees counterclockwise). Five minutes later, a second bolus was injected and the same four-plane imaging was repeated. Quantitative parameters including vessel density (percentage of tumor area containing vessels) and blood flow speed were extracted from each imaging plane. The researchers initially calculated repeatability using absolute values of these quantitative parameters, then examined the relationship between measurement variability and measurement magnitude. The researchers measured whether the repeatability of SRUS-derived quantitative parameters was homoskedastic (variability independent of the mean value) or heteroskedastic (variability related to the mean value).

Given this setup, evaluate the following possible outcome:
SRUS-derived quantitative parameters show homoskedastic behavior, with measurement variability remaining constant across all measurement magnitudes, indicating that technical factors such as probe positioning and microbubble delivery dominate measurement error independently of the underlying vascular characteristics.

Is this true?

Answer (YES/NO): NO